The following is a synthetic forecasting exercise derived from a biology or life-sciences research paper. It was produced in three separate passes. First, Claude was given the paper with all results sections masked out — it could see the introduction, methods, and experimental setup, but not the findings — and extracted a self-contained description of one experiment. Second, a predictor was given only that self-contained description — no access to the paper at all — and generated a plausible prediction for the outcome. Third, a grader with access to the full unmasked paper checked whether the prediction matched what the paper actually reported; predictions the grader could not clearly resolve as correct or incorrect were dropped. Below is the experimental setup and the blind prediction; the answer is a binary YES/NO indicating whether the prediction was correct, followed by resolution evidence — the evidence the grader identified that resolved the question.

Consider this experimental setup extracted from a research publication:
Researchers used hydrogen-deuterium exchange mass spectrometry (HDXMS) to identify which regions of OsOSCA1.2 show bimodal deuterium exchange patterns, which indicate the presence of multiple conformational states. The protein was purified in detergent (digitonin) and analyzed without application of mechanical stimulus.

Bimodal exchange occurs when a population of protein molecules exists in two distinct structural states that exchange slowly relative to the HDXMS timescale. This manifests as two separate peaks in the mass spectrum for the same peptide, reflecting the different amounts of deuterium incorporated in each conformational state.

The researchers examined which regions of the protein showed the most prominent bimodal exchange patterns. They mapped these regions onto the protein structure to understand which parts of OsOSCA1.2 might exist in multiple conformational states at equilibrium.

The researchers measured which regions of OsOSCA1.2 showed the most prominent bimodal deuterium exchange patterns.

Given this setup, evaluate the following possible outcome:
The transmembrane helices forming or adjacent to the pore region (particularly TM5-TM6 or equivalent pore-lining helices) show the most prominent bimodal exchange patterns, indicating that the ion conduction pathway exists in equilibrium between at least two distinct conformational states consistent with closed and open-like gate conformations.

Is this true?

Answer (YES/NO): NO